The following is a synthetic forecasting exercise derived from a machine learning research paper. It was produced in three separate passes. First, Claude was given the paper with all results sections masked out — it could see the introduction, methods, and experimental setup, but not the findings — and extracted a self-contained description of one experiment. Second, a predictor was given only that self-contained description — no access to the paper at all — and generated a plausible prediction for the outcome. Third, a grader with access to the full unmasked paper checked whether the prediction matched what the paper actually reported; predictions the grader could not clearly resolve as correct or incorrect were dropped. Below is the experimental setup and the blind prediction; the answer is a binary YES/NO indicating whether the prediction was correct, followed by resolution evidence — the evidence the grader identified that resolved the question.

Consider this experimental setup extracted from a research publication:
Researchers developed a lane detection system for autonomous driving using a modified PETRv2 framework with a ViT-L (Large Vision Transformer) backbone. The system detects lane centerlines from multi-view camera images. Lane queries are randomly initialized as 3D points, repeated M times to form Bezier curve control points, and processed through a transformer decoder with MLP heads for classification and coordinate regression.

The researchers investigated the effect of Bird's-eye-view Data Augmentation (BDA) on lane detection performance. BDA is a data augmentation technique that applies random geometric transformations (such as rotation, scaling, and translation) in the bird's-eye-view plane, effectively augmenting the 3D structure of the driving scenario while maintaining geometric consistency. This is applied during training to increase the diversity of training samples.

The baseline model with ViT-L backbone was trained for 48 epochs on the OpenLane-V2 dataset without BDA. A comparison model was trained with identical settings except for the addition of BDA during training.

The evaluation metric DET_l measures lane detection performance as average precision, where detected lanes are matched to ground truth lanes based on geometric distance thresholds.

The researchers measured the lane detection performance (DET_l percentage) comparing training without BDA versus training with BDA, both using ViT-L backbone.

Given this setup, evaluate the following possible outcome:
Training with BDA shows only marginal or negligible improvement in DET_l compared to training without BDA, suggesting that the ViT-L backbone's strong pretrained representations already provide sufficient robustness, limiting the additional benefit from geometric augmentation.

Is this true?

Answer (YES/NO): NO